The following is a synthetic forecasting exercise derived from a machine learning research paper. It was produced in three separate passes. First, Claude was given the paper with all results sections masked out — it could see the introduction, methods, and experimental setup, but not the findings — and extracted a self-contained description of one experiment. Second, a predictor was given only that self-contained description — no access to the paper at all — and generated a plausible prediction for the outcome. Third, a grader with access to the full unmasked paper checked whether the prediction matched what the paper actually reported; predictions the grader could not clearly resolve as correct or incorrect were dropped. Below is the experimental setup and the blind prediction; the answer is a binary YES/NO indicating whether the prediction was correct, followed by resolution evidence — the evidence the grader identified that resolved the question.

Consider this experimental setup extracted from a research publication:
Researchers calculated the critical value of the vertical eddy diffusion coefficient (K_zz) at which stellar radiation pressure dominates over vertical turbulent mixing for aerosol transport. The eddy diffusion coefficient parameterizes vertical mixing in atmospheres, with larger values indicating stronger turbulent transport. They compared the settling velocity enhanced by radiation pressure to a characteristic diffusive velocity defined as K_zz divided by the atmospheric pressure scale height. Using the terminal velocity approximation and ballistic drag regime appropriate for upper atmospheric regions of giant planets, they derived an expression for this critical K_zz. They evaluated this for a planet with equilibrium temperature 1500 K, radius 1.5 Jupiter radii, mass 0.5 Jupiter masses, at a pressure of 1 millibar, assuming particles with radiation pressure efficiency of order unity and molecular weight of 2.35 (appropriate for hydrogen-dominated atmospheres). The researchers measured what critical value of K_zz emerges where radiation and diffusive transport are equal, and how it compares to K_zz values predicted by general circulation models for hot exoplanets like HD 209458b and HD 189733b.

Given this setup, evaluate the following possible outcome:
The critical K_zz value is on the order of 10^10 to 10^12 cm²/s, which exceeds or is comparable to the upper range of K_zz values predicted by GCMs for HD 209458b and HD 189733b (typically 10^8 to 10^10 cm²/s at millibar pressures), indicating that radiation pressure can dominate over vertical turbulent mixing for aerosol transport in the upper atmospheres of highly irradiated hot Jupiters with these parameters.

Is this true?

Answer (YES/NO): NO